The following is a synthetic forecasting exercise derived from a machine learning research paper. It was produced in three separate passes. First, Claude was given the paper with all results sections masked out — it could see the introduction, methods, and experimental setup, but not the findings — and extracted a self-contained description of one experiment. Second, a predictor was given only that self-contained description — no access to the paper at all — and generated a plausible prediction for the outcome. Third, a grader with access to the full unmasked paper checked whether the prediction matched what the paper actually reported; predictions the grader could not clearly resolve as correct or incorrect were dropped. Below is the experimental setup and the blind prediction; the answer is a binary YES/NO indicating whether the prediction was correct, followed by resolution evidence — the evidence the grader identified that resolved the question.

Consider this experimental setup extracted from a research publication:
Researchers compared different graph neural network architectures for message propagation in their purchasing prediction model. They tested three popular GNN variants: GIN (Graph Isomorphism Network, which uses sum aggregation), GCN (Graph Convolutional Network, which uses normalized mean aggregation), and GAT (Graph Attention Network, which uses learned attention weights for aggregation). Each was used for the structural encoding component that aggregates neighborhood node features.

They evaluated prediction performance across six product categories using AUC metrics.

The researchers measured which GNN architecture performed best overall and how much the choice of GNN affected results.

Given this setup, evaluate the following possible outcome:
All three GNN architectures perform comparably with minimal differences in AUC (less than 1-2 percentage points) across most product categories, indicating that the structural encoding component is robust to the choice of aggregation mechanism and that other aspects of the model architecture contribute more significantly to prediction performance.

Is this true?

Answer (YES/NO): YES